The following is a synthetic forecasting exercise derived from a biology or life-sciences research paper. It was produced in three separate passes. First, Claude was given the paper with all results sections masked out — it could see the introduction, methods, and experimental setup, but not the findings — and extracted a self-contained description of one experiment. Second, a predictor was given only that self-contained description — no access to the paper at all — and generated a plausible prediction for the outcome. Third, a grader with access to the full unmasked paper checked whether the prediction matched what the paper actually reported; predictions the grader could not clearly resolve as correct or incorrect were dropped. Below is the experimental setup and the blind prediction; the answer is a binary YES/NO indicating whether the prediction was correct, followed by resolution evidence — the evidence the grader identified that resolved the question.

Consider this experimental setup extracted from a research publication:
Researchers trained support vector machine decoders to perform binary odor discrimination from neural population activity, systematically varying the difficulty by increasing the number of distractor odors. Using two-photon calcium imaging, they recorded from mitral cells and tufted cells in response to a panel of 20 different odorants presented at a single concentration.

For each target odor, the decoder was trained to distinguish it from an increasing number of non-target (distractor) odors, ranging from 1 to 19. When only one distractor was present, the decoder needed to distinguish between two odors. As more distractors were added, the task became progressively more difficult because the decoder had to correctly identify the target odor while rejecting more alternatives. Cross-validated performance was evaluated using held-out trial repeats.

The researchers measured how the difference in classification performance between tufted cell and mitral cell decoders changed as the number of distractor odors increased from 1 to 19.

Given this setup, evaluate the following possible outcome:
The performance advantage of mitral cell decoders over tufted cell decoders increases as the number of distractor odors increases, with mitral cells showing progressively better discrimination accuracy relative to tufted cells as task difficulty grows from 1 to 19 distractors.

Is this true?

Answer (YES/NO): NO